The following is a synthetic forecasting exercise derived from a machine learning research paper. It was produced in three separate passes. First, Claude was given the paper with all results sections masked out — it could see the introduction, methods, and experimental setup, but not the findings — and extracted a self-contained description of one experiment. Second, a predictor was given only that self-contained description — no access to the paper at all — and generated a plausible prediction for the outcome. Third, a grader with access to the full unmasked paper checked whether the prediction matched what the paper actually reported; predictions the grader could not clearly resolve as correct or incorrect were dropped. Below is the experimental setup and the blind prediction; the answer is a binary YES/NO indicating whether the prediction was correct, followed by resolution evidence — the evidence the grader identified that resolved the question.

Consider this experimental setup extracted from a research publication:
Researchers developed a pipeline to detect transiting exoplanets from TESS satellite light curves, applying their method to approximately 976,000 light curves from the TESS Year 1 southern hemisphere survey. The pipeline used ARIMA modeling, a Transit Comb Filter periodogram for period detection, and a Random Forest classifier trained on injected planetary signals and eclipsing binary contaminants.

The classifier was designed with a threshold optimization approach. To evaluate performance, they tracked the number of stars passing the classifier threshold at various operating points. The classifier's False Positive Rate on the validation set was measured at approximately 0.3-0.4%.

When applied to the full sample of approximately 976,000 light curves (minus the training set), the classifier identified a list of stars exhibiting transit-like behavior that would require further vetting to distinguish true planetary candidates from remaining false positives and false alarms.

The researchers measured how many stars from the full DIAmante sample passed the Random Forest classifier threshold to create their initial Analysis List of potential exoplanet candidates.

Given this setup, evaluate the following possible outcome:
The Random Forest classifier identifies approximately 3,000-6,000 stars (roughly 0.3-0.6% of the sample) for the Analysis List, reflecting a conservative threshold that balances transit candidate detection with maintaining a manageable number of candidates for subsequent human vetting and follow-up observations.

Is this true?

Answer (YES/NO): NO